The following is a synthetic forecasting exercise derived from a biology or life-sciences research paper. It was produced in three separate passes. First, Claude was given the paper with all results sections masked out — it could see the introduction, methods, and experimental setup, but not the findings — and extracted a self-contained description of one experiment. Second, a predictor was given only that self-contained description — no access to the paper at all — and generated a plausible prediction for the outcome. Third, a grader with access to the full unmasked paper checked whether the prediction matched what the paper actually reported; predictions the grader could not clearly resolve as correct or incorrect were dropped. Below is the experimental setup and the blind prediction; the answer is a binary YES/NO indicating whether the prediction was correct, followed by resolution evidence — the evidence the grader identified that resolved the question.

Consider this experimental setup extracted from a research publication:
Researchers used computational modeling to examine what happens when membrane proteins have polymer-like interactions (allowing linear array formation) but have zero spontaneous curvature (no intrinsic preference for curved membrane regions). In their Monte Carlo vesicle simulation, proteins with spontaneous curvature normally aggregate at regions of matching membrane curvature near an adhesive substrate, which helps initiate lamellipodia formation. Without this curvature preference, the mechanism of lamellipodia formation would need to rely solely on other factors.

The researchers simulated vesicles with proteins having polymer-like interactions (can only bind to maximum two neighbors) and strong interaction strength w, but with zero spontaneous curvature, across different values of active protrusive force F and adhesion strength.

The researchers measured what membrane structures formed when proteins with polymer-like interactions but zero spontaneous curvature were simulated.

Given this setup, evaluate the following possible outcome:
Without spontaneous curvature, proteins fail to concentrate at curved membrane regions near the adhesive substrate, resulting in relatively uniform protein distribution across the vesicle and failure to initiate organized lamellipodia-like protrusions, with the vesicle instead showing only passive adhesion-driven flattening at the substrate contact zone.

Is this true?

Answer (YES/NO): NO